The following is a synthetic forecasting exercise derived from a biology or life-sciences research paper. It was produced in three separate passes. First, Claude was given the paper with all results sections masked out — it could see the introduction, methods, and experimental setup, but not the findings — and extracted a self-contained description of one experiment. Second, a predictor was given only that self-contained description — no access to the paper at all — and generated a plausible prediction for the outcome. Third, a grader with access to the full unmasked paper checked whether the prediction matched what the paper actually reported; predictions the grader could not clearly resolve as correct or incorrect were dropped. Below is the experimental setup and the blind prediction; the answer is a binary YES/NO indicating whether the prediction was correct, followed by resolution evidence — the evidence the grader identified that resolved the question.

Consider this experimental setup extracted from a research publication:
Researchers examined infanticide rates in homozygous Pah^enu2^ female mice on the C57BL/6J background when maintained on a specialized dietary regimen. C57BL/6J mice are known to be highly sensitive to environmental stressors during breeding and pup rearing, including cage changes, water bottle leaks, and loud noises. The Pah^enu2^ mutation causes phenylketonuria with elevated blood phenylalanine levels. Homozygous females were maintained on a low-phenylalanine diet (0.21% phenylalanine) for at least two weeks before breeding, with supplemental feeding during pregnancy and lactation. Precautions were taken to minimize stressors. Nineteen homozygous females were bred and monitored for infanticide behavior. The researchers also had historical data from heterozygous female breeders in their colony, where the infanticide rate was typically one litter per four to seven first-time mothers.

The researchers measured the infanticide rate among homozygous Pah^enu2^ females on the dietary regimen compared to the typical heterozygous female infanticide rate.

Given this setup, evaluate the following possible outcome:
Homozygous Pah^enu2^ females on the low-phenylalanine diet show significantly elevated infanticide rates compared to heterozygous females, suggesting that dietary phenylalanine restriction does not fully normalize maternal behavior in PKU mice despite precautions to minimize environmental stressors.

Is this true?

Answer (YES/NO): NO